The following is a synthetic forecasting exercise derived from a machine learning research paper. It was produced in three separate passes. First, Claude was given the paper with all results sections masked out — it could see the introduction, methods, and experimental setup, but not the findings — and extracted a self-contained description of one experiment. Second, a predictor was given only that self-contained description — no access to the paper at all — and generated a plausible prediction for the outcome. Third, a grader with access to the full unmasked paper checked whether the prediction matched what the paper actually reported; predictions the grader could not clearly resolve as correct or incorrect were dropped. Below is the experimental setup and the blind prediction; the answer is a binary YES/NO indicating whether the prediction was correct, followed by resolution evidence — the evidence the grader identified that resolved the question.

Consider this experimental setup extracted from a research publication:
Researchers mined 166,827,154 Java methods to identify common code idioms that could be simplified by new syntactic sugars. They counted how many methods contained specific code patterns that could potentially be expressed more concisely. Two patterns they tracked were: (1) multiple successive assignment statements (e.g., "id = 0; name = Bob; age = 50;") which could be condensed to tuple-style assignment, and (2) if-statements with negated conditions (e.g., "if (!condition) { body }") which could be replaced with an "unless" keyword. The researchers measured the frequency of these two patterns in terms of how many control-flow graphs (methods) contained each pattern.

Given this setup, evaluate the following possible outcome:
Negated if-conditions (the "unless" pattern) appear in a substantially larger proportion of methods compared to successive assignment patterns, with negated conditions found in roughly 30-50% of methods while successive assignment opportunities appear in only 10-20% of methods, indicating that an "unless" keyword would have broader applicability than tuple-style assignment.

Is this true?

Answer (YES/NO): NO